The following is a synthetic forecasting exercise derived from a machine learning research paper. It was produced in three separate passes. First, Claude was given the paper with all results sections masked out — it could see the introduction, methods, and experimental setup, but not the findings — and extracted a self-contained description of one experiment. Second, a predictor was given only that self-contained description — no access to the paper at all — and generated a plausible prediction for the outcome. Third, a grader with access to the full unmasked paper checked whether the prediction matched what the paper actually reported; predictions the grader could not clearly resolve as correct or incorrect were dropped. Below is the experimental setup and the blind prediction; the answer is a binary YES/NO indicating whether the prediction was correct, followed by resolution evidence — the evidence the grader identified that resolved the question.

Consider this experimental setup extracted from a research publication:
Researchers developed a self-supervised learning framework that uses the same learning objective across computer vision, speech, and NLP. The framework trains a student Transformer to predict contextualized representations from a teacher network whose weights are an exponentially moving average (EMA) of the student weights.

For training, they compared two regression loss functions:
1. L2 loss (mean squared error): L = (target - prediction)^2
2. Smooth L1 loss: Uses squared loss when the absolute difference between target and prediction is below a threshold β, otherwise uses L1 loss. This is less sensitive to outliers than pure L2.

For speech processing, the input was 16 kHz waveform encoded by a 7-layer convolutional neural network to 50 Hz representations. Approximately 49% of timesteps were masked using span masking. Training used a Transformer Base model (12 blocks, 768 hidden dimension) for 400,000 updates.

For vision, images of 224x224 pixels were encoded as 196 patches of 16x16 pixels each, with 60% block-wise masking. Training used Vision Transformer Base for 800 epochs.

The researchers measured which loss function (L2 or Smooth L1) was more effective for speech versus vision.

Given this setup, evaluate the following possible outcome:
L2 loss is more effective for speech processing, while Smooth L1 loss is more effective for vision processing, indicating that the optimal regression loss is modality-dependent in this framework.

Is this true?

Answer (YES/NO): YES